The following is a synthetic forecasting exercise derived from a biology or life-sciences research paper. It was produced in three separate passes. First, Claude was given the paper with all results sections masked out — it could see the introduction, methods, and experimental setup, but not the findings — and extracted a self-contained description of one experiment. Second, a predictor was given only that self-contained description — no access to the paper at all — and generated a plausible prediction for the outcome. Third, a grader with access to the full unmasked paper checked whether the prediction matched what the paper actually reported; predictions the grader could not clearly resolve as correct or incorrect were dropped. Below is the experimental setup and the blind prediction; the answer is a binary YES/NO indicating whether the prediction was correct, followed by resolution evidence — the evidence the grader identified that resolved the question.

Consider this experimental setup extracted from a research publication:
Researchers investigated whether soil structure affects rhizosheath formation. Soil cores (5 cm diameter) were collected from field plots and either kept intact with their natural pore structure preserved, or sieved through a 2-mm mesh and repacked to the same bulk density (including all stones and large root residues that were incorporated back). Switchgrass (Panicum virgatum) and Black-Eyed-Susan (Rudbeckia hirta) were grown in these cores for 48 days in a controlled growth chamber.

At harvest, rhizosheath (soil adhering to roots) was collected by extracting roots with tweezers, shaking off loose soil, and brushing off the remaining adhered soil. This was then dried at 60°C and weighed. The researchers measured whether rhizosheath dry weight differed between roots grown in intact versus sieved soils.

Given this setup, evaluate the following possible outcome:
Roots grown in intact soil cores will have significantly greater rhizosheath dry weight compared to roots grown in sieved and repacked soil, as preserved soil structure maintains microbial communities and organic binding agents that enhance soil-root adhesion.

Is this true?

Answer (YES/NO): NO